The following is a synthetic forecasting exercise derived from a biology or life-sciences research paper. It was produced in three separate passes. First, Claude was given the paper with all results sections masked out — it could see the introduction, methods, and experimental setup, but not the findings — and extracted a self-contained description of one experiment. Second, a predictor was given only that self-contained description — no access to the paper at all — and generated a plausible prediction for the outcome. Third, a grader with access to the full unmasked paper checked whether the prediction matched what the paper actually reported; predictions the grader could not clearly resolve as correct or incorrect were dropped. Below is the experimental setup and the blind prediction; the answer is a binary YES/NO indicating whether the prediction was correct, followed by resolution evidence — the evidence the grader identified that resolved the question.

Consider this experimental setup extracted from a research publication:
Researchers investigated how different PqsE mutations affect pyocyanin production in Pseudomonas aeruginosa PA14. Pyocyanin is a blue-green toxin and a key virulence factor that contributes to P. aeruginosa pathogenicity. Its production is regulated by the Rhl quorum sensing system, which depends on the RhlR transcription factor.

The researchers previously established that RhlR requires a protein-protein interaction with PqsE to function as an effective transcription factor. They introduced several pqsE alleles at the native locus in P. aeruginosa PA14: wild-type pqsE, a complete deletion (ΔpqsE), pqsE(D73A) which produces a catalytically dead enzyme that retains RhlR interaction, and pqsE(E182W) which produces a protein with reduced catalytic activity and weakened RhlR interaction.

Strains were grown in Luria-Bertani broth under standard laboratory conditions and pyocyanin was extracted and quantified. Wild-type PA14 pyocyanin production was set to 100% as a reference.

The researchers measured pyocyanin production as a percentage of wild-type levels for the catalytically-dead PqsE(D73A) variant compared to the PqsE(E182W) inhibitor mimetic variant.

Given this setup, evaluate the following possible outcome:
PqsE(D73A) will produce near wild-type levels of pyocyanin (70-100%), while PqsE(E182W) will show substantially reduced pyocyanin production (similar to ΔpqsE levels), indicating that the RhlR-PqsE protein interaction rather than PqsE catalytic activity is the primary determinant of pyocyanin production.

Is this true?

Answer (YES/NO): NO